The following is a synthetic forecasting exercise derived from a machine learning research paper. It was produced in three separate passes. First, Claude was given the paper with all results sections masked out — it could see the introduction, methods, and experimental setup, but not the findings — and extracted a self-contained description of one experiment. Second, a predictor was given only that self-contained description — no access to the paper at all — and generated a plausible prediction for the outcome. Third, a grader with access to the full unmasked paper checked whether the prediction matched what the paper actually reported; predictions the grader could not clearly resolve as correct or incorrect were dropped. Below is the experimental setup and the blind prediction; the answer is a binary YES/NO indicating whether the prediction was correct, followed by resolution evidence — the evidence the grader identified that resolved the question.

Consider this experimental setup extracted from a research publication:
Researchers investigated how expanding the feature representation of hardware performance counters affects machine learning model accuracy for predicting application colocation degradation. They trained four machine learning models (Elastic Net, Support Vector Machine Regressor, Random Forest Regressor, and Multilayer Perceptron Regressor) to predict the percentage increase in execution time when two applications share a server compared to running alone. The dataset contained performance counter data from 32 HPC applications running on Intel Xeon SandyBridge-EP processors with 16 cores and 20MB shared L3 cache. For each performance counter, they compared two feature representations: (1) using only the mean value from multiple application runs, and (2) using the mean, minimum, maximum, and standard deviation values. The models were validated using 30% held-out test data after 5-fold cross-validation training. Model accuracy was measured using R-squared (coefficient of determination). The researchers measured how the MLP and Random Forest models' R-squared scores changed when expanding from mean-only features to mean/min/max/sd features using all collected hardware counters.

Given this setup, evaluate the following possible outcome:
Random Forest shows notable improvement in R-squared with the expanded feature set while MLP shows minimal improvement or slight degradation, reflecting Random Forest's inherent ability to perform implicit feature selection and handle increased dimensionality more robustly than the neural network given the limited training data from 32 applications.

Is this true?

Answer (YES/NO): NO